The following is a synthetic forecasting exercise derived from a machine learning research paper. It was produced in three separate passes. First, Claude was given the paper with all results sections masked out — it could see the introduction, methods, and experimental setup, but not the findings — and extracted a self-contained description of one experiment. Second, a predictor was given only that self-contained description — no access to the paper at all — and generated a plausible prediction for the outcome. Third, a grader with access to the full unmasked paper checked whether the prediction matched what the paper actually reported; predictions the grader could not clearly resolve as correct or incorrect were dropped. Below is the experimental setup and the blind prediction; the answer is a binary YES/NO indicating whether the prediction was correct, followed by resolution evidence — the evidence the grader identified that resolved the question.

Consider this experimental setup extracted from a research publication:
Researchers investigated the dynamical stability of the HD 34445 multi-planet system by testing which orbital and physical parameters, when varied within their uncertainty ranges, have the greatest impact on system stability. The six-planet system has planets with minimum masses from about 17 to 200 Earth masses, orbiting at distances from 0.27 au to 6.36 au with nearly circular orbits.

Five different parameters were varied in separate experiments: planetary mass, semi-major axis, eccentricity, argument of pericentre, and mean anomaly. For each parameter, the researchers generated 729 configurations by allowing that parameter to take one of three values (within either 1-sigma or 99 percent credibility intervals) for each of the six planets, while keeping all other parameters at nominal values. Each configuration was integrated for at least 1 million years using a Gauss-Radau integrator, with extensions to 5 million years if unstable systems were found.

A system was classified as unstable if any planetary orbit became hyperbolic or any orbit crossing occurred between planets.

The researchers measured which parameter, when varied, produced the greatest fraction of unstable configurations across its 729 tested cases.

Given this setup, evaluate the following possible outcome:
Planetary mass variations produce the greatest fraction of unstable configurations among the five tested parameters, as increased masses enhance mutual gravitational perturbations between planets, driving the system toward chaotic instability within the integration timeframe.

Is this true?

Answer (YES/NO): NO